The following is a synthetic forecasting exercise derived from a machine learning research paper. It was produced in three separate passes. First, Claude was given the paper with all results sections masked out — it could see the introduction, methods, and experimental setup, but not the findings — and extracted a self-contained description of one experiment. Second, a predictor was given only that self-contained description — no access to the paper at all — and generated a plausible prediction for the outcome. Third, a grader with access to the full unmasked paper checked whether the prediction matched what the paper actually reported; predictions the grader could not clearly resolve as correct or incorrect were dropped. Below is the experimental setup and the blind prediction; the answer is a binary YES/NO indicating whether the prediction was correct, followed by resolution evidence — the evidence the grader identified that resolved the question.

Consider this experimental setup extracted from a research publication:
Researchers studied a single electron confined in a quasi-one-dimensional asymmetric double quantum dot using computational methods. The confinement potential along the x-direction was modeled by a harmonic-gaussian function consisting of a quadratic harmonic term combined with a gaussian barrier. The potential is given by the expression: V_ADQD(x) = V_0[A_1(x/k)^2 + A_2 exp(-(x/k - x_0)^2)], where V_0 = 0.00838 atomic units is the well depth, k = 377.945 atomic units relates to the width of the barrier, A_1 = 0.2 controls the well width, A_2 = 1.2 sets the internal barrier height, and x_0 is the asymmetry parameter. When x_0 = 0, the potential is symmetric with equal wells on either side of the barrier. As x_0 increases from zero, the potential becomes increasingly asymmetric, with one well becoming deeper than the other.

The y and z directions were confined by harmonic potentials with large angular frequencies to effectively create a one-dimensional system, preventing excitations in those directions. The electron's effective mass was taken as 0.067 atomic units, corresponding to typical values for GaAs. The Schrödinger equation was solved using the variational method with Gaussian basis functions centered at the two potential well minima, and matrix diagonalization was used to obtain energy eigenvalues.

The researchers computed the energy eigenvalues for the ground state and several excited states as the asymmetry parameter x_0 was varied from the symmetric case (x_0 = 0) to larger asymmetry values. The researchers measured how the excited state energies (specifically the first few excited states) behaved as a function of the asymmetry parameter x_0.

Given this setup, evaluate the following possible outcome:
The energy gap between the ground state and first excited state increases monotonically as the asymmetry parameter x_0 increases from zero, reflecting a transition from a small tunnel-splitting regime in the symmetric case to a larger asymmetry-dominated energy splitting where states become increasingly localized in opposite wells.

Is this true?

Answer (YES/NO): NO